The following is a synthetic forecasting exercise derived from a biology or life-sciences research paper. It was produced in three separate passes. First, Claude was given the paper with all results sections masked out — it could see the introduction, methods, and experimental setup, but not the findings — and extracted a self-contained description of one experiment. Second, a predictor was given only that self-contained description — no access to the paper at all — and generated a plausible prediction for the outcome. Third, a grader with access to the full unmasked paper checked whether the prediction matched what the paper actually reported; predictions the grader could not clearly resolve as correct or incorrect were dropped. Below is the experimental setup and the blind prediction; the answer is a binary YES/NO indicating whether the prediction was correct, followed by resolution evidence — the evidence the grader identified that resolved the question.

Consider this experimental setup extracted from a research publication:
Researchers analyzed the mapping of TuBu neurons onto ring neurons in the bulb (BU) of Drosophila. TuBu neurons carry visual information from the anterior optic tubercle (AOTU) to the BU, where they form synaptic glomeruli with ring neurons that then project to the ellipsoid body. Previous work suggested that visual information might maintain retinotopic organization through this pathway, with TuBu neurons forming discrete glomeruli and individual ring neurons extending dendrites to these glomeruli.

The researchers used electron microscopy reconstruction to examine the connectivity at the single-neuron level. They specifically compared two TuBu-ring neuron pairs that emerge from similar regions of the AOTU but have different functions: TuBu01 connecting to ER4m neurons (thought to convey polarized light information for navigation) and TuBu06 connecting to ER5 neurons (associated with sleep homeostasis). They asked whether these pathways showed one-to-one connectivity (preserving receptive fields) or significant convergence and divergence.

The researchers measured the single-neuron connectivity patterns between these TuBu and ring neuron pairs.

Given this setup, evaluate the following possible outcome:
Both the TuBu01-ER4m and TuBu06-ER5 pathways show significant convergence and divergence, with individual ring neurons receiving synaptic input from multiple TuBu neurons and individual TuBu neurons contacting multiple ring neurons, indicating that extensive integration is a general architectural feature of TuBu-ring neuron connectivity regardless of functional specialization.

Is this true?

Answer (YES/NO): NO